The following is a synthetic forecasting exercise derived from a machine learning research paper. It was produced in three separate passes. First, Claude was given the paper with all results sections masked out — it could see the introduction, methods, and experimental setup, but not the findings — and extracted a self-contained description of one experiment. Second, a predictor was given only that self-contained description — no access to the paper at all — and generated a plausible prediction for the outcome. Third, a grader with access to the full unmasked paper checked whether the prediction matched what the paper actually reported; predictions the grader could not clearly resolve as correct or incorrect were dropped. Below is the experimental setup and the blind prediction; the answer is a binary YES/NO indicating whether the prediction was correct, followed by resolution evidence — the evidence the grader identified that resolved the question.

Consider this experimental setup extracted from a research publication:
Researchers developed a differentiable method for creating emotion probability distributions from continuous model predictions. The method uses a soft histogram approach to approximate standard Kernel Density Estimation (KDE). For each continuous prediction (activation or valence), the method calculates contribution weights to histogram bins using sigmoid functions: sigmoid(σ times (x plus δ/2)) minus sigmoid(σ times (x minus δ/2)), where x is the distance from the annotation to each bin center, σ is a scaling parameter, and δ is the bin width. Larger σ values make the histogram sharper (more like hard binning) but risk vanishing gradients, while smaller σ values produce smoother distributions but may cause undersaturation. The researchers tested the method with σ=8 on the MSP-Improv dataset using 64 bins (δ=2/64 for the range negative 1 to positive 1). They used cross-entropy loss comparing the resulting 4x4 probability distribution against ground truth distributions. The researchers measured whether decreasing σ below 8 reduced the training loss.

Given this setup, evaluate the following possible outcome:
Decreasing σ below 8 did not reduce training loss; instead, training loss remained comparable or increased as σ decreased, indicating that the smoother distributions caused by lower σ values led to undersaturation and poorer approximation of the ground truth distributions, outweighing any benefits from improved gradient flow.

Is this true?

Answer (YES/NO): YES